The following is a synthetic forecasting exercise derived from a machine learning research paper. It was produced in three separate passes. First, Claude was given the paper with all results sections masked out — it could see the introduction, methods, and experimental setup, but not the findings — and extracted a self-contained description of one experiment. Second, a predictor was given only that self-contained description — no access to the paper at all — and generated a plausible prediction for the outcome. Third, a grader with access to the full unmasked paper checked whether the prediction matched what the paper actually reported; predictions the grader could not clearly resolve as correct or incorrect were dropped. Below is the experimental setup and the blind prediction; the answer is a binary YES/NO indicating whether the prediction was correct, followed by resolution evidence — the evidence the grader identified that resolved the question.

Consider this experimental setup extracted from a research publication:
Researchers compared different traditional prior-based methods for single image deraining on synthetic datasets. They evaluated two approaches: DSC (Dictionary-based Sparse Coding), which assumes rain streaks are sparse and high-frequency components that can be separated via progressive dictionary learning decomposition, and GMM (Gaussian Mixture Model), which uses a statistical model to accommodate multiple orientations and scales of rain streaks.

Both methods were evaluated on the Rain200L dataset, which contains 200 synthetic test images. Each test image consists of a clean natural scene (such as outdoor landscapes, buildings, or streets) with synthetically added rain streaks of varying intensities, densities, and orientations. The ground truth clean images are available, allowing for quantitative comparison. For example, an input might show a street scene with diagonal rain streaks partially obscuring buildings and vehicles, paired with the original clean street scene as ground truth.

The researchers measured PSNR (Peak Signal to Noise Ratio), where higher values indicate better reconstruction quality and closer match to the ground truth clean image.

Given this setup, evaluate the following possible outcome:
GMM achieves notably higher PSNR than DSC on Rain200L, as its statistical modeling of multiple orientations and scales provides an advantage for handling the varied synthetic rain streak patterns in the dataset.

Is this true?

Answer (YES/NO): YES